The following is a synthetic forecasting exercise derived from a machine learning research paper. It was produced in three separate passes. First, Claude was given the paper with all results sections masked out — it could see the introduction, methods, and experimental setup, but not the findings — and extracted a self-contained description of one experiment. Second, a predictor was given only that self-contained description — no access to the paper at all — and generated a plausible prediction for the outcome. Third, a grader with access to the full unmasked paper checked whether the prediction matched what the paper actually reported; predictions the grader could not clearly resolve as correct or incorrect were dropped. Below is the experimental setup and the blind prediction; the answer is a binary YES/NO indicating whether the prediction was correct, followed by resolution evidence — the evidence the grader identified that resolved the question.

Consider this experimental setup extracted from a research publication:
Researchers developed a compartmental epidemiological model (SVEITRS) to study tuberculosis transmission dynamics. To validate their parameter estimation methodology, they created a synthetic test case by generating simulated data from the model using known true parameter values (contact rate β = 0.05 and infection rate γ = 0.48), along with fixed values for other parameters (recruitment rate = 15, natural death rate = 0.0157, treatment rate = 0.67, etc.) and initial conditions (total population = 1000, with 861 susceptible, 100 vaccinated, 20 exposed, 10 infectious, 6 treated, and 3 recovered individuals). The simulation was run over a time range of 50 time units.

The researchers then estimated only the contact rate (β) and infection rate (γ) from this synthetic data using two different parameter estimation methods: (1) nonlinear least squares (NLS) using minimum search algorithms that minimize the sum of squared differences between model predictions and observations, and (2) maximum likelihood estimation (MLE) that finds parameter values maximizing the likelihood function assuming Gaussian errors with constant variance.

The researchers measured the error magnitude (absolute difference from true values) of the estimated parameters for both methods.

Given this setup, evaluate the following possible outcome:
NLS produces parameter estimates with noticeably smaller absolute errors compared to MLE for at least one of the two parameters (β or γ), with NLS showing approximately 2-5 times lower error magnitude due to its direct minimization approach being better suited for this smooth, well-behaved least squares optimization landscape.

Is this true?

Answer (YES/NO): NO